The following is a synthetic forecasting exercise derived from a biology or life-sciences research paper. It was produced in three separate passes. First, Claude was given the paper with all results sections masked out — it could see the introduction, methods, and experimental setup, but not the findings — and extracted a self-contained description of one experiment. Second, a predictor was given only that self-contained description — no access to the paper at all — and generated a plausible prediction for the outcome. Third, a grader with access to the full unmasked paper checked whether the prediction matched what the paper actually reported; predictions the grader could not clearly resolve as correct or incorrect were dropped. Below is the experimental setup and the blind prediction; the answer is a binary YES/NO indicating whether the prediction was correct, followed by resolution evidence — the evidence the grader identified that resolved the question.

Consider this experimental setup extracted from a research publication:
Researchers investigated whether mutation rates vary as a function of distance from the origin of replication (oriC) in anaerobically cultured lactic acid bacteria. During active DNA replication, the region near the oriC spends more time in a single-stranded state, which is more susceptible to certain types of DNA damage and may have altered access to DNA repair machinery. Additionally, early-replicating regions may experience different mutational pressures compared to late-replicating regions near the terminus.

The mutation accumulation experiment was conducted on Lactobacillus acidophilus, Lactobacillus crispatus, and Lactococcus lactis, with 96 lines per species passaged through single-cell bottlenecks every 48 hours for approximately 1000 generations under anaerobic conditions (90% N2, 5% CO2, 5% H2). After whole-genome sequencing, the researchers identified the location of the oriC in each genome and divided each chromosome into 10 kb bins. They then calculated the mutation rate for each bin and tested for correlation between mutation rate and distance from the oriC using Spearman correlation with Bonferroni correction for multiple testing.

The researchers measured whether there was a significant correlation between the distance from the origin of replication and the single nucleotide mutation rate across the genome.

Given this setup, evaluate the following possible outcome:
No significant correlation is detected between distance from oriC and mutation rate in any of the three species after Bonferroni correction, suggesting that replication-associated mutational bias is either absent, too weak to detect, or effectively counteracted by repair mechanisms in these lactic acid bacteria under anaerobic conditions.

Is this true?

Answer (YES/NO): NO